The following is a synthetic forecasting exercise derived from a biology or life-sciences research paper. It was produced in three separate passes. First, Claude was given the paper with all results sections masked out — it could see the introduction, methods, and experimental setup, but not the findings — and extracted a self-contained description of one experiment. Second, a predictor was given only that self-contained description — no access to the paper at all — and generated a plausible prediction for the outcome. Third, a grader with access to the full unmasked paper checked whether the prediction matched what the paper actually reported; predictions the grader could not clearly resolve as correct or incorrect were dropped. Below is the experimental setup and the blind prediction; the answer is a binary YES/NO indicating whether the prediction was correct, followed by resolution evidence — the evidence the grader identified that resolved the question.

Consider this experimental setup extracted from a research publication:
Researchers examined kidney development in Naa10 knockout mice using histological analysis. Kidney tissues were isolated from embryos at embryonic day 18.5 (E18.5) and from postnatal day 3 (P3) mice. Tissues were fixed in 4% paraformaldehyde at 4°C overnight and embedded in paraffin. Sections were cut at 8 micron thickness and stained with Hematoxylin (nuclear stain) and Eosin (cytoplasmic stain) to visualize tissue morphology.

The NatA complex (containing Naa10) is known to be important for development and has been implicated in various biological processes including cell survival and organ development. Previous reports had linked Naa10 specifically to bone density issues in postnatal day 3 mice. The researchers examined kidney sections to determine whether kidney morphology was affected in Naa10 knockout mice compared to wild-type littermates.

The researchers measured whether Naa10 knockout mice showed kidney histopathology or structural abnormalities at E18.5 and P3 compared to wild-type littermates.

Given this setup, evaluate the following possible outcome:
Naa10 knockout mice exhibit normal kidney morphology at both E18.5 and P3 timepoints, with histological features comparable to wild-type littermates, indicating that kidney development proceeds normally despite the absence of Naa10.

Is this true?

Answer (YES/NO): NO